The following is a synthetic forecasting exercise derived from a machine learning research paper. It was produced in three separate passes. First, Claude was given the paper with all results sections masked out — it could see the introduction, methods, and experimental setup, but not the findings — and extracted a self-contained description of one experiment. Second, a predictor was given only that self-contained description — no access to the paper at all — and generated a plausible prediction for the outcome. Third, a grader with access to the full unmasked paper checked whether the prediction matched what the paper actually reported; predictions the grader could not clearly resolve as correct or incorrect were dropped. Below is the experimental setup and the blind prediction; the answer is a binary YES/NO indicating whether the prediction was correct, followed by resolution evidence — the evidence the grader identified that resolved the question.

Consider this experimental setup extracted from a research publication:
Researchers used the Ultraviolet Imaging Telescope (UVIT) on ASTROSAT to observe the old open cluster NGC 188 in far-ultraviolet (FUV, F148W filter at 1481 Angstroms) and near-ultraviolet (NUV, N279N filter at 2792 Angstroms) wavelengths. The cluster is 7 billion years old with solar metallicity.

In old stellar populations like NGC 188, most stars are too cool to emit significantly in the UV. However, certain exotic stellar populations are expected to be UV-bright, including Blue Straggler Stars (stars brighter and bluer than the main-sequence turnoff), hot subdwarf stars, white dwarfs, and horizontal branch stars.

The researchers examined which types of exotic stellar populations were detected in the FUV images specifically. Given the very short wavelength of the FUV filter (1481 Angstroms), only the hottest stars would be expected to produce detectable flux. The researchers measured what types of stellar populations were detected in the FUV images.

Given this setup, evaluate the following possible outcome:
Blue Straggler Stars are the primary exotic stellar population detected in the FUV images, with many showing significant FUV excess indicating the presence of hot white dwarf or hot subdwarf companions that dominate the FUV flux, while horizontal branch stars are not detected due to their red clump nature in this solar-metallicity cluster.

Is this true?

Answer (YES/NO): NO